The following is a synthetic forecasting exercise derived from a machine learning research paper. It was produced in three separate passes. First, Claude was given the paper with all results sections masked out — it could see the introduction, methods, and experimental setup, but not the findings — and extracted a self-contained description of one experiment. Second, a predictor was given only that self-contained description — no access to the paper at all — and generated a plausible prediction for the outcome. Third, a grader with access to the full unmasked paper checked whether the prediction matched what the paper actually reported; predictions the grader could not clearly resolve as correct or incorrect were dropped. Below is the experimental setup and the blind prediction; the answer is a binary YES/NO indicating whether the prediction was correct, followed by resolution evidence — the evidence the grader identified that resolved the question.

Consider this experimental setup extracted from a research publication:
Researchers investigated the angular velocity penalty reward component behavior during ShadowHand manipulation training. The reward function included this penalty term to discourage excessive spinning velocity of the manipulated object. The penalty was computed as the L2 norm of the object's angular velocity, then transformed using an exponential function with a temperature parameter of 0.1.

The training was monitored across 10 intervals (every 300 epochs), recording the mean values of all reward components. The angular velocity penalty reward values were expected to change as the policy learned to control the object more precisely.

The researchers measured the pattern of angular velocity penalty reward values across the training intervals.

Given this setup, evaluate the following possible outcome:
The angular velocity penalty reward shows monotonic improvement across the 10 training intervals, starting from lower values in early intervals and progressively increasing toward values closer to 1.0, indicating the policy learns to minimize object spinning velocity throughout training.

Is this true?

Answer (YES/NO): NO